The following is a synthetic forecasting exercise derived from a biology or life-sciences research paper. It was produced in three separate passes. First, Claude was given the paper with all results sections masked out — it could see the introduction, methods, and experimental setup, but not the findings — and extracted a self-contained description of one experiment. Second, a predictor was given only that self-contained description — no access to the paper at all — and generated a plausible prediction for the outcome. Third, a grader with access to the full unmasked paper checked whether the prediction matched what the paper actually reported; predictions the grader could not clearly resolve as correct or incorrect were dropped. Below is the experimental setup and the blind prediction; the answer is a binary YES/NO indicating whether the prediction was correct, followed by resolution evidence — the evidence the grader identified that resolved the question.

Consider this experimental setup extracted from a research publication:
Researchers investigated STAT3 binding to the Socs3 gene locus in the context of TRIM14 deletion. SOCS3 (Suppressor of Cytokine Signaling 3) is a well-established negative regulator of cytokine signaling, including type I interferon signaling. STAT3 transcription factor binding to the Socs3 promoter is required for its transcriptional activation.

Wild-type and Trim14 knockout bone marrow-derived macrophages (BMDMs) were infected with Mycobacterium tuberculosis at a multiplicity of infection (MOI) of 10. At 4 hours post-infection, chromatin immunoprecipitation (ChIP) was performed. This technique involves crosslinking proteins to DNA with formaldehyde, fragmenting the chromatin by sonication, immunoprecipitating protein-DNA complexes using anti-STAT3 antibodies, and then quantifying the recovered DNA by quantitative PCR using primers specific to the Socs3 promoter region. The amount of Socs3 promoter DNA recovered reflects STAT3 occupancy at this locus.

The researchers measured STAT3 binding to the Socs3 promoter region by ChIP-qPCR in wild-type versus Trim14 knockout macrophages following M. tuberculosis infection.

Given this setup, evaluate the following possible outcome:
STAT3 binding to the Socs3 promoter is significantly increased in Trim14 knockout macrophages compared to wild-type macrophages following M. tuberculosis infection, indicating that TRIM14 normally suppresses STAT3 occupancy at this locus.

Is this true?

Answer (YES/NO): NO